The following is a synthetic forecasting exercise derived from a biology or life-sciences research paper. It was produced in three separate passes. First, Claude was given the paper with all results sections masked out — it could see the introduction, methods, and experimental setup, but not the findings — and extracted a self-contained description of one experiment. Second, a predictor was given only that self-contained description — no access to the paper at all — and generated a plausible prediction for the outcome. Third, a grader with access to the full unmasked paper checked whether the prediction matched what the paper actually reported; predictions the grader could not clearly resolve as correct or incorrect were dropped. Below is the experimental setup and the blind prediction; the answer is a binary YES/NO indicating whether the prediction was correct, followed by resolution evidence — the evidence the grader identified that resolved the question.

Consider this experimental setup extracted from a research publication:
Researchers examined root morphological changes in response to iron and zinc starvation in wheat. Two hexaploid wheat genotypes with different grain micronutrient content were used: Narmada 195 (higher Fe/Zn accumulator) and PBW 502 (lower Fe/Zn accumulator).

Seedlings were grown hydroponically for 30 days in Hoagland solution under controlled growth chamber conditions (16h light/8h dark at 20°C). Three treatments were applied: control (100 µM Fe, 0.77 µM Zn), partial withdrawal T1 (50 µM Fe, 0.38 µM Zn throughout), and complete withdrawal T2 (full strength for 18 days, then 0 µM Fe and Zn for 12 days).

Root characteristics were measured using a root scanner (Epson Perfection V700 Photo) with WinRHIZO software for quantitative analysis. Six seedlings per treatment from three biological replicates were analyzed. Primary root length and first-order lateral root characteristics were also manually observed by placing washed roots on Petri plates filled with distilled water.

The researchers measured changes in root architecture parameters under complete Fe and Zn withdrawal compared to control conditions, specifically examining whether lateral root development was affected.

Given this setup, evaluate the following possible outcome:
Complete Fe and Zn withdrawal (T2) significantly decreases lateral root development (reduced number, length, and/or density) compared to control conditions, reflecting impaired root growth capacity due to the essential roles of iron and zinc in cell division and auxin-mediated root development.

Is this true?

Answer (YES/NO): YES